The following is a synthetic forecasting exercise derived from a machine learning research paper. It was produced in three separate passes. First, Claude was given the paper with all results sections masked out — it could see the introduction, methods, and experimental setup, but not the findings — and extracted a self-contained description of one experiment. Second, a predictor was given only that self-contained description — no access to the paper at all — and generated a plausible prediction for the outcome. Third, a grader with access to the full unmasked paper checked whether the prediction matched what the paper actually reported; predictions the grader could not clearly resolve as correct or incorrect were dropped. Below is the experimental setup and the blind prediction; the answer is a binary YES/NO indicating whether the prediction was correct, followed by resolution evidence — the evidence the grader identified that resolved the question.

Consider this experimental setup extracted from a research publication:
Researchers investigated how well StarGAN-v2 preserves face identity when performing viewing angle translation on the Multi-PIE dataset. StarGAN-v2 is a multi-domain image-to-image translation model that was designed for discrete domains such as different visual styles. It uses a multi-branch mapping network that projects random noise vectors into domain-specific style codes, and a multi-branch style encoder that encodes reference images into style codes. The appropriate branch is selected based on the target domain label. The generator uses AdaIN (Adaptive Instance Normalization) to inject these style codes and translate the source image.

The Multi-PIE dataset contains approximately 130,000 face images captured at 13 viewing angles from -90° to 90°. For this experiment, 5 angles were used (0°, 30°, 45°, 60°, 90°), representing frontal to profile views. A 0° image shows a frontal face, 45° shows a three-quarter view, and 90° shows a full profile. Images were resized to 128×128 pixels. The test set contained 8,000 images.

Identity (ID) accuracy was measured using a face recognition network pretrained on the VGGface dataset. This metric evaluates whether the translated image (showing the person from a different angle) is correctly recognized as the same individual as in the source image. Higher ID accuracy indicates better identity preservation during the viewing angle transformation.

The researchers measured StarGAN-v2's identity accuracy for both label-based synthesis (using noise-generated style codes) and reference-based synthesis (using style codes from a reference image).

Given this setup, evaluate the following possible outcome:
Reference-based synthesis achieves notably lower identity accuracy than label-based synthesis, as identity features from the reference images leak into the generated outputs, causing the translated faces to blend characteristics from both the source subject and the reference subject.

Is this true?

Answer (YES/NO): YES